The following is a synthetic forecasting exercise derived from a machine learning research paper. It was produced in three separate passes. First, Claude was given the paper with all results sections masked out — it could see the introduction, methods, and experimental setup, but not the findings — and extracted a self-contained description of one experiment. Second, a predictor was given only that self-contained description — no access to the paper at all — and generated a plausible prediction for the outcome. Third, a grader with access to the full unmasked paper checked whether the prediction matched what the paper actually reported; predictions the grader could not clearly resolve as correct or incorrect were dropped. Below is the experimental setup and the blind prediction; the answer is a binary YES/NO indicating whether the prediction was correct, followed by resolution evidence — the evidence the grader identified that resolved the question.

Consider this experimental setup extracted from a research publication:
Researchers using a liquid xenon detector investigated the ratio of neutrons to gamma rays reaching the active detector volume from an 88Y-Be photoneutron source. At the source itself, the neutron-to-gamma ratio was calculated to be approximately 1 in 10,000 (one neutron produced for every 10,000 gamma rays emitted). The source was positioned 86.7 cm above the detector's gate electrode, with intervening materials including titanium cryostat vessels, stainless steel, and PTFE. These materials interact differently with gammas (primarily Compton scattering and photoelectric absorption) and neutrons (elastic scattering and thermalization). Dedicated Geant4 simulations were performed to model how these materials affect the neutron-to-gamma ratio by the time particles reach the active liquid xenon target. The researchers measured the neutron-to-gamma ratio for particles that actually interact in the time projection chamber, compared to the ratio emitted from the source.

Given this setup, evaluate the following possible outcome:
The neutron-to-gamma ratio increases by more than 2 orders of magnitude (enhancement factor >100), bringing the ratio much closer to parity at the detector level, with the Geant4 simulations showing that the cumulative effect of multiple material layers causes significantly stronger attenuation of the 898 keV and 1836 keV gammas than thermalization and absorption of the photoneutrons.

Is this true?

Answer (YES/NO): YES